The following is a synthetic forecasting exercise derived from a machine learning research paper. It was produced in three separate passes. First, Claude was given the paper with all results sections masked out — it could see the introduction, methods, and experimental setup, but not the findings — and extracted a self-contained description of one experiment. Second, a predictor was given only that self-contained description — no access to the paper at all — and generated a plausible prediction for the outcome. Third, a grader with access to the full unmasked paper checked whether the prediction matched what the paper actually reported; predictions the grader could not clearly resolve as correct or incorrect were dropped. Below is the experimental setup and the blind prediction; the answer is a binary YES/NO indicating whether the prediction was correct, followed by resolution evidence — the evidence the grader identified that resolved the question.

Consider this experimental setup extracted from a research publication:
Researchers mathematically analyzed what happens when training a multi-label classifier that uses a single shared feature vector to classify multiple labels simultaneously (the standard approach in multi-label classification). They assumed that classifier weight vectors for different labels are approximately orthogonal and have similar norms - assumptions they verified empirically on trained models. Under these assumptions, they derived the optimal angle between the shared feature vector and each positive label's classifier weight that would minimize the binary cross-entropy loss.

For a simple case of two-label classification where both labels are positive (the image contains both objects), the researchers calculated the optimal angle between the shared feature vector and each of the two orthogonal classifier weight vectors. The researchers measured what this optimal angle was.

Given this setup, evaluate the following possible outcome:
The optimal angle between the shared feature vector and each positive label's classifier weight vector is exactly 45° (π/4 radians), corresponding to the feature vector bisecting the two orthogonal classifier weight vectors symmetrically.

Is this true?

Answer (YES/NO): YES